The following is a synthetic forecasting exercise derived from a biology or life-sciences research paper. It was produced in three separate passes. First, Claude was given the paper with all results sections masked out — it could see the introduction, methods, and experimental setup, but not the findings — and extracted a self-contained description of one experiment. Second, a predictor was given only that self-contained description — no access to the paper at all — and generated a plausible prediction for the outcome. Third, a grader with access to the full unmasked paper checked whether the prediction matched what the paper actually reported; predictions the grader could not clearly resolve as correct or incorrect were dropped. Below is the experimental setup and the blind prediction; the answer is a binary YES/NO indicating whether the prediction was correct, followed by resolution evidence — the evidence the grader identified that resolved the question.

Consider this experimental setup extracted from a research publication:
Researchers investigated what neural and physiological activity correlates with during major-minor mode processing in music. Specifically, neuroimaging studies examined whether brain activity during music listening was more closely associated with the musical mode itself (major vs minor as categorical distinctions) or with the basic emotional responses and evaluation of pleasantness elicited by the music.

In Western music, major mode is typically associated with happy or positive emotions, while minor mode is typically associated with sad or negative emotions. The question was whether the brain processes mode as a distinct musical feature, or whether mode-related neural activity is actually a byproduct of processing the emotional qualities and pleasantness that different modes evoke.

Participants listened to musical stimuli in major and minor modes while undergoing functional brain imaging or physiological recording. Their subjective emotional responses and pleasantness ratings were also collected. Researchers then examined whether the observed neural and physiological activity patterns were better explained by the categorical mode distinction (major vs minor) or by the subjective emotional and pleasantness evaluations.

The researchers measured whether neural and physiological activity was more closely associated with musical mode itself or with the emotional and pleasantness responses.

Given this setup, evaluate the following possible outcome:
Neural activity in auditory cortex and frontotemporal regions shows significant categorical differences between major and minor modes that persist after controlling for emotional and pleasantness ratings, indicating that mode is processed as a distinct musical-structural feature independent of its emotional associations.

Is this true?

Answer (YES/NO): NO